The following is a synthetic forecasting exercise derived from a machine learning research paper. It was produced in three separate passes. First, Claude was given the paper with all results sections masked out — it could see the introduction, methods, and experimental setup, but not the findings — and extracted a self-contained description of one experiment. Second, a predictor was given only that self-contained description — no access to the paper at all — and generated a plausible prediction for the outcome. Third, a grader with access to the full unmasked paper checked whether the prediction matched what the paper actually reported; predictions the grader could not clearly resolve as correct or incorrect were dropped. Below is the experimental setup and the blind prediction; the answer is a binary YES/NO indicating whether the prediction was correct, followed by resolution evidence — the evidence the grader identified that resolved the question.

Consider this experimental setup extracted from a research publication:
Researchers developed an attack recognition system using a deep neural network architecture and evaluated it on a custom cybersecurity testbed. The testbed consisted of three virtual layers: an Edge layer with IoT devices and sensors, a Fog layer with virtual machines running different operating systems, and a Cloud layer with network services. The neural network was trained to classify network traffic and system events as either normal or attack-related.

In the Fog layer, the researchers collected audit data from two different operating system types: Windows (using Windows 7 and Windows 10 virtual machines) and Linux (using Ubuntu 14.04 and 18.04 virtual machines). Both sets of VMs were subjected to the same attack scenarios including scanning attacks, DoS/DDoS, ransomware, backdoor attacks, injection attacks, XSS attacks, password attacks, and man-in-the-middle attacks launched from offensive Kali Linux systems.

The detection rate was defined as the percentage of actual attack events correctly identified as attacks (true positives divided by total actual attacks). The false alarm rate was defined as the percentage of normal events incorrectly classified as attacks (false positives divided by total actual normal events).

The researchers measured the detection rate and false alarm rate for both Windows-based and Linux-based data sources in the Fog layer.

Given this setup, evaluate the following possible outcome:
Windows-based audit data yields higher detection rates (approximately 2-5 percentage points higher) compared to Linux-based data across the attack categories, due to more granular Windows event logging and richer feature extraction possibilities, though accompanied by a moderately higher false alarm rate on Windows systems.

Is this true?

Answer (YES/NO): NO